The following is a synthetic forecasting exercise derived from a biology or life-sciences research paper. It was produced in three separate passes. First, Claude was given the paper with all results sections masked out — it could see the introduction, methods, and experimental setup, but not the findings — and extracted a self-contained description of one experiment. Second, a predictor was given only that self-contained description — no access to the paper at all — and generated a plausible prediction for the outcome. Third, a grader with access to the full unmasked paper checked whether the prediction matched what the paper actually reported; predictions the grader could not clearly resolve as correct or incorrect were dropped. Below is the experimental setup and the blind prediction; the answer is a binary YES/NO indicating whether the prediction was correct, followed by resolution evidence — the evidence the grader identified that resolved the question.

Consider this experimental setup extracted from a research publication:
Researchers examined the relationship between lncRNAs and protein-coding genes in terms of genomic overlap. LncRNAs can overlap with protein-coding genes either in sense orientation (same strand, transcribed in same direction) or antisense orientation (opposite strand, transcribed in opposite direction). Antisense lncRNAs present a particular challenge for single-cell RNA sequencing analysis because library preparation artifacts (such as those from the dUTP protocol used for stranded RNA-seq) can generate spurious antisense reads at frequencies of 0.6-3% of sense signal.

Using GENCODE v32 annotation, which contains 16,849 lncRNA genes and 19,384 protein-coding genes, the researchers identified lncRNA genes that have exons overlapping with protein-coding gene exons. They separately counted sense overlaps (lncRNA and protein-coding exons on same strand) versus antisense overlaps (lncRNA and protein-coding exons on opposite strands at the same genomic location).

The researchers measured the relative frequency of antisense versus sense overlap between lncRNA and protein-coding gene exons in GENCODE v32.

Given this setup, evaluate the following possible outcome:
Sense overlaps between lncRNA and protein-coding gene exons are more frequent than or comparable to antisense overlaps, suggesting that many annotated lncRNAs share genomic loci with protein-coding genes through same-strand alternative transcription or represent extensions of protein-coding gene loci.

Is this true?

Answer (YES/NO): NO